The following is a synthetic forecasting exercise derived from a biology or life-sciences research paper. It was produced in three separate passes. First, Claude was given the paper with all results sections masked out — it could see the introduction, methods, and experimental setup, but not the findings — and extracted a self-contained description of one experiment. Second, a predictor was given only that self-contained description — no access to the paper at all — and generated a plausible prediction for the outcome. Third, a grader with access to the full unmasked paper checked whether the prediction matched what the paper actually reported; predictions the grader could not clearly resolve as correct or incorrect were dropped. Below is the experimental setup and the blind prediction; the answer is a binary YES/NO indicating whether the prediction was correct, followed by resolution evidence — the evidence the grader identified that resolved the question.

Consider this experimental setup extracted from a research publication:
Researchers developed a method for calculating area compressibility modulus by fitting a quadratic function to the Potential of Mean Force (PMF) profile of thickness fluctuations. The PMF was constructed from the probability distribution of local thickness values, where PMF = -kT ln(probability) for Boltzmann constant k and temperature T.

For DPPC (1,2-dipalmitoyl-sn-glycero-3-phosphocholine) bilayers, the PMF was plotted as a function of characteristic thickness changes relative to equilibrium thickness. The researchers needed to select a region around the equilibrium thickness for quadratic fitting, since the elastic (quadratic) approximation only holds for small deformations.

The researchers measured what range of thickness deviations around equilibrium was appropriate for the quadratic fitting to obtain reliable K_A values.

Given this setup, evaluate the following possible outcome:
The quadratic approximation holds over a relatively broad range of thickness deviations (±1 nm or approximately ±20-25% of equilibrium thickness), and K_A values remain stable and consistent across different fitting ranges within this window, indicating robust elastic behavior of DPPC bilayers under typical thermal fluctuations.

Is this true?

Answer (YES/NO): NO